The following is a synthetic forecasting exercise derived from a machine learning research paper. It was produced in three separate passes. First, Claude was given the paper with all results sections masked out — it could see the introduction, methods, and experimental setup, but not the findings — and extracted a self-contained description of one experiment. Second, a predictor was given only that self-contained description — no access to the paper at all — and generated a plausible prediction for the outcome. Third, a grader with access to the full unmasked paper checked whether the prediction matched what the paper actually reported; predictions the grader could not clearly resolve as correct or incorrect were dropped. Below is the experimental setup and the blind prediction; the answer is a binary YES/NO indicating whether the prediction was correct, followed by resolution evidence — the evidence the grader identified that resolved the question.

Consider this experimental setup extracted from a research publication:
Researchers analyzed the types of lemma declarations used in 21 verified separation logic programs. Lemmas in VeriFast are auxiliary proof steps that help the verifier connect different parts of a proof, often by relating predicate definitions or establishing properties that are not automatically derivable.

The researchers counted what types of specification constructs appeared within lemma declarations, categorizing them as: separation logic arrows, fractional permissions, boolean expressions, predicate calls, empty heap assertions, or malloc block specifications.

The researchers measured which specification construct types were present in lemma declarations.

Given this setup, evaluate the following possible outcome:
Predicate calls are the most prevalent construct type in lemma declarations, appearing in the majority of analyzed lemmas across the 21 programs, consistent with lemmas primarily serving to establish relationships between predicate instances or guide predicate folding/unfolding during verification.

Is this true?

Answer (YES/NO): NO